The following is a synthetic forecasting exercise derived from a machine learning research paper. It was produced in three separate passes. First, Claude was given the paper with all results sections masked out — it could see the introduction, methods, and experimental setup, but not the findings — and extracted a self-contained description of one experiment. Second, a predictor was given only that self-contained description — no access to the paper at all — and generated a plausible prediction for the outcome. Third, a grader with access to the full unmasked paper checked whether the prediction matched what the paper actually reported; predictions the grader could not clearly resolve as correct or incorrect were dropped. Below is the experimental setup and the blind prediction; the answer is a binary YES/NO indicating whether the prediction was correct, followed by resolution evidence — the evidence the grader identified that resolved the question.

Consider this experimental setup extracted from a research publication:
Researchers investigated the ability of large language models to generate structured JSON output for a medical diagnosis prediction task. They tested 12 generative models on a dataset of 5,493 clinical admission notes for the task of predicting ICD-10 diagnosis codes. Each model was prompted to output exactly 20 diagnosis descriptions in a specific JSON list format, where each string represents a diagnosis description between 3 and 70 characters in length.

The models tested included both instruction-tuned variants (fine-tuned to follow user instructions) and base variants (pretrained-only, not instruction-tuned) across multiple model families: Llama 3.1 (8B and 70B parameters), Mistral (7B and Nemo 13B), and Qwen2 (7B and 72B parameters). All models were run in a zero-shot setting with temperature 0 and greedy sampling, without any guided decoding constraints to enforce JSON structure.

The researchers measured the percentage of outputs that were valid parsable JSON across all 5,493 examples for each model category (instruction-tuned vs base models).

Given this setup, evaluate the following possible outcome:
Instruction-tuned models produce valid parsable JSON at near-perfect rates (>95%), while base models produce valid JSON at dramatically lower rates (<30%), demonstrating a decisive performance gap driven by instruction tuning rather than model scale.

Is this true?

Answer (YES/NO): NO